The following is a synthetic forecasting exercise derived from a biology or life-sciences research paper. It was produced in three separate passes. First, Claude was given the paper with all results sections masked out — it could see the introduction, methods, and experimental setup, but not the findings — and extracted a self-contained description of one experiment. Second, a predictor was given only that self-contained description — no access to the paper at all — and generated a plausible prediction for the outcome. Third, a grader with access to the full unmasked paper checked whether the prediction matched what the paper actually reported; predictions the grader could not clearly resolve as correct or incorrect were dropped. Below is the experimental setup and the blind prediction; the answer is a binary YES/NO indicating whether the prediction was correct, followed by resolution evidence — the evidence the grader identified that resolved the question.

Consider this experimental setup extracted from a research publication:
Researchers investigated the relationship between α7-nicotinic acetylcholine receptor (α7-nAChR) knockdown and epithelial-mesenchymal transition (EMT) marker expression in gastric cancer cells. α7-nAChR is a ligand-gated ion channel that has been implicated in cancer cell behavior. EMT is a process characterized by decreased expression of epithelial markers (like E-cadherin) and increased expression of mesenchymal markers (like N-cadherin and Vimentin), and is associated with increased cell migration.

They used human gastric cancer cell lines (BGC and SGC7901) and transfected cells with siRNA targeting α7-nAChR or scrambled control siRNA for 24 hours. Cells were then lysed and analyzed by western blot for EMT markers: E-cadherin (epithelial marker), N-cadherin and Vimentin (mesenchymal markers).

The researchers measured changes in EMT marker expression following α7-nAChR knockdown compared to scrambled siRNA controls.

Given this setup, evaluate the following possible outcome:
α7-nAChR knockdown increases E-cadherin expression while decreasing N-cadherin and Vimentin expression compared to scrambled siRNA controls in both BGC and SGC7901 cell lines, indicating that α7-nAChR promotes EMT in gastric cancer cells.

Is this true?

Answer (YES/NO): NO